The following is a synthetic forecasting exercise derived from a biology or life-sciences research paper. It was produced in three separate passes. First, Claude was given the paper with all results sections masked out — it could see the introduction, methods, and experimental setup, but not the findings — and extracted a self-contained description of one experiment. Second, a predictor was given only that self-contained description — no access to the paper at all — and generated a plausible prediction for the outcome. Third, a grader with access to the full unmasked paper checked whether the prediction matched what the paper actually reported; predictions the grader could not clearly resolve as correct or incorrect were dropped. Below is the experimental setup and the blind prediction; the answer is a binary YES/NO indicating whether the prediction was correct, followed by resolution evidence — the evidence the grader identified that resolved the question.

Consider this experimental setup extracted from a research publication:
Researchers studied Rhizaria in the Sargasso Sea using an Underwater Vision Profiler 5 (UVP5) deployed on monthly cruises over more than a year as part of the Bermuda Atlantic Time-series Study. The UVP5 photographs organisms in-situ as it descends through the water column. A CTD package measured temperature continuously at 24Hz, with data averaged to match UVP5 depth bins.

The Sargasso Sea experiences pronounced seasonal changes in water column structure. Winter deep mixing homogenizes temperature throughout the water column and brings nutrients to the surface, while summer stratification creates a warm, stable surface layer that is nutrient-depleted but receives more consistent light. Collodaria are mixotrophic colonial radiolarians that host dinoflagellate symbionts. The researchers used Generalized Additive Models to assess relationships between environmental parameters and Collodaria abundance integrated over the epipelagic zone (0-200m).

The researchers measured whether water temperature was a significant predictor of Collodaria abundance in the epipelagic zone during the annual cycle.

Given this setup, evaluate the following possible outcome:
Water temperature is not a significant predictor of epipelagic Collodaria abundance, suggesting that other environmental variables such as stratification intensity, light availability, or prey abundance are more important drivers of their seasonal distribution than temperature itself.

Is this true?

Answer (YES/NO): YES